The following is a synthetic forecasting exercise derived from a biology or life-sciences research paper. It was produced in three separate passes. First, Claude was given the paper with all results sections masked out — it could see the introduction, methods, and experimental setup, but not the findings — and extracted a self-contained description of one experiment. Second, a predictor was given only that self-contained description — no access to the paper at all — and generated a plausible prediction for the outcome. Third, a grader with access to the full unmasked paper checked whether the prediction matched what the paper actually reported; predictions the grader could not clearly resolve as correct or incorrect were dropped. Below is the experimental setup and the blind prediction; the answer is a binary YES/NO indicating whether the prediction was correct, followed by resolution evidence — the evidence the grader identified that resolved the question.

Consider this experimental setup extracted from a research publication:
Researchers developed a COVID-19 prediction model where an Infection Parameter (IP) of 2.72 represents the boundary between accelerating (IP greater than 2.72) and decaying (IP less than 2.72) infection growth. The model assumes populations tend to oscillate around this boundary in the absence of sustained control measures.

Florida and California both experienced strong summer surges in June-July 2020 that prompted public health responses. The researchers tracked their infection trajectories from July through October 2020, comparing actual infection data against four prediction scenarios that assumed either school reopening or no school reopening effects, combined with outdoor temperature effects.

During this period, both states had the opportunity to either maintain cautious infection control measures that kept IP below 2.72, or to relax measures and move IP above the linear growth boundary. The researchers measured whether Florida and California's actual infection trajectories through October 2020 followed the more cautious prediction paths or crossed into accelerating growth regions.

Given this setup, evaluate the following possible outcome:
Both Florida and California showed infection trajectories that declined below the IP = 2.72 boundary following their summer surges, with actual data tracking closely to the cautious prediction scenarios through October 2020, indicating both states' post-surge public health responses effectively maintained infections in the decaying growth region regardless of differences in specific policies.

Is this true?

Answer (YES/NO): NO